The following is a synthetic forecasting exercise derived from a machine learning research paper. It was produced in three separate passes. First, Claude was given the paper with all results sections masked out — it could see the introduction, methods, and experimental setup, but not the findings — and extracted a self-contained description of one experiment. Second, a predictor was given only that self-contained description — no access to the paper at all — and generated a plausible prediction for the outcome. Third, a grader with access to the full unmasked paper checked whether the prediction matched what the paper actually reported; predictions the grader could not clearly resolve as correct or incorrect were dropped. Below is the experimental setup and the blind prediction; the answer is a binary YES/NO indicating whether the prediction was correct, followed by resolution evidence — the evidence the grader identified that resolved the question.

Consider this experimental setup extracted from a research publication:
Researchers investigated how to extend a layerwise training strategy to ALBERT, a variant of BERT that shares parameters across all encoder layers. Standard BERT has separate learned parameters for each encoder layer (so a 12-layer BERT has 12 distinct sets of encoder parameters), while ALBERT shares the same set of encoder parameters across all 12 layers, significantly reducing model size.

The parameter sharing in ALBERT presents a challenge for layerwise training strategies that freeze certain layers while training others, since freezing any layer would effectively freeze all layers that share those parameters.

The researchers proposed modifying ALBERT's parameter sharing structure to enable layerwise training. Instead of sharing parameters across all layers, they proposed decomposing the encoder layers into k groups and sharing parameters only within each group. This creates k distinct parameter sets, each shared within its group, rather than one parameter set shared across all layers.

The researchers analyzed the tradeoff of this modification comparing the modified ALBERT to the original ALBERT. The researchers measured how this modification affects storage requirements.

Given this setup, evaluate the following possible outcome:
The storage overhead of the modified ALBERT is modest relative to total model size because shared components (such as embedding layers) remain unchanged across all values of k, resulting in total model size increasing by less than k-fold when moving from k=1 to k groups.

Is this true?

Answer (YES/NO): YES